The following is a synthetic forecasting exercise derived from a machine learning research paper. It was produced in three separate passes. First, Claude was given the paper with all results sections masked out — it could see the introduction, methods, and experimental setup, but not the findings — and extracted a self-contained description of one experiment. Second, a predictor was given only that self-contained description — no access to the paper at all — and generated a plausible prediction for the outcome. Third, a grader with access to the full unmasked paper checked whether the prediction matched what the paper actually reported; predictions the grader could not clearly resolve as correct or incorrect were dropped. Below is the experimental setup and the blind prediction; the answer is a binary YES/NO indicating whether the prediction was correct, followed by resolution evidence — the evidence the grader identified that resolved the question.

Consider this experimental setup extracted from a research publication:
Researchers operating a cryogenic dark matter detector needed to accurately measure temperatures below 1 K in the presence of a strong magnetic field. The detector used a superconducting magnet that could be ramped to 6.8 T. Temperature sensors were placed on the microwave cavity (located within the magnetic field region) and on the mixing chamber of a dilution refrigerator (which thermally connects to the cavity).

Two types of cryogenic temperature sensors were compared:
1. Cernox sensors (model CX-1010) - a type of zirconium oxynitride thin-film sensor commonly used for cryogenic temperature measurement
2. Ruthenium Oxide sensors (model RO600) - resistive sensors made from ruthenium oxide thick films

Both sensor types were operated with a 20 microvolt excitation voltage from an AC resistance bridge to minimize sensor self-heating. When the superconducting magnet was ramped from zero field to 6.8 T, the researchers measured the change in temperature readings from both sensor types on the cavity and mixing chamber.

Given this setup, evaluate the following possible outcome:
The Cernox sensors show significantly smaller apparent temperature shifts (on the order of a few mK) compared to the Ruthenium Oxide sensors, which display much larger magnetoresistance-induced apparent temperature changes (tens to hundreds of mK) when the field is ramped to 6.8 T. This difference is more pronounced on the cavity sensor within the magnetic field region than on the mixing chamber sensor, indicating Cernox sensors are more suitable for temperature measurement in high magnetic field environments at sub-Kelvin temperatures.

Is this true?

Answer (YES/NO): NO